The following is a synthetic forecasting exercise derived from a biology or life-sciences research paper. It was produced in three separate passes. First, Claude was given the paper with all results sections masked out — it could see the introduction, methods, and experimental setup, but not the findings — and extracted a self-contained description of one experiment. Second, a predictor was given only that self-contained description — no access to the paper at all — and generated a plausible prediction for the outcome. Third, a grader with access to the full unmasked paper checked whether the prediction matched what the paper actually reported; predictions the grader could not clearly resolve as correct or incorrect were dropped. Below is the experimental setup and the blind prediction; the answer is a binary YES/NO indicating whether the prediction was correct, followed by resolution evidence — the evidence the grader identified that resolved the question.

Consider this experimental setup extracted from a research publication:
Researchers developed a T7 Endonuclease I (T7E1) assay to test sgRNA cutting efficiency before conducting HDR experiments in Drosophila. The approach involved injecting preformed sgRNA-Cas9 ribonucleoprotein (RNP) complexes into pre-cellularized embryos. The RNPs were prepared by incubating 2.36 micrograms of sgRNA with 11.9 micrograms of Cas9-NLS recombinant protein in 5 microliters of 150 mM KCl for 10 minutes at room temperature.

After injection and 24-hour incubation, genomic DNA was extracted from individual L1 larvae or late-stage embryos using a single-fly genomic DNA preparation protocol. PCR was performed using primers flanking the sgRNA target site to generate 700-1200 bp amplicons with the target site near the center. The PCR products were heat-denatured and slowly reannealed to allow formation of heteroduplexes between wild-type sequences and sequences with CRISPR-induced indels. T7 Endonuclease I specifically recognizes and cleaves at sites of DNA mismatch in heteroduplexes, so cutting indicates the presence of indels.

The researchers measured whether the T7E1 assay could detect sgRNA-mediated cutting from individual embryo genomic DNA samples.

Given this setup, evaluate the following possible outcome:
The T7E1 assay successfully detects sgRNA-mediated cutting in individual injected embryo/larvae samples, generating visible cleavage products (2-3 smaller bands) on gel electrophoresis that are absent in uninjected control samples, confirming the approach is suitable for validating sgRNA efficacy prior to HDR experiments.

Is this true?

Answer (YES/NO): YES